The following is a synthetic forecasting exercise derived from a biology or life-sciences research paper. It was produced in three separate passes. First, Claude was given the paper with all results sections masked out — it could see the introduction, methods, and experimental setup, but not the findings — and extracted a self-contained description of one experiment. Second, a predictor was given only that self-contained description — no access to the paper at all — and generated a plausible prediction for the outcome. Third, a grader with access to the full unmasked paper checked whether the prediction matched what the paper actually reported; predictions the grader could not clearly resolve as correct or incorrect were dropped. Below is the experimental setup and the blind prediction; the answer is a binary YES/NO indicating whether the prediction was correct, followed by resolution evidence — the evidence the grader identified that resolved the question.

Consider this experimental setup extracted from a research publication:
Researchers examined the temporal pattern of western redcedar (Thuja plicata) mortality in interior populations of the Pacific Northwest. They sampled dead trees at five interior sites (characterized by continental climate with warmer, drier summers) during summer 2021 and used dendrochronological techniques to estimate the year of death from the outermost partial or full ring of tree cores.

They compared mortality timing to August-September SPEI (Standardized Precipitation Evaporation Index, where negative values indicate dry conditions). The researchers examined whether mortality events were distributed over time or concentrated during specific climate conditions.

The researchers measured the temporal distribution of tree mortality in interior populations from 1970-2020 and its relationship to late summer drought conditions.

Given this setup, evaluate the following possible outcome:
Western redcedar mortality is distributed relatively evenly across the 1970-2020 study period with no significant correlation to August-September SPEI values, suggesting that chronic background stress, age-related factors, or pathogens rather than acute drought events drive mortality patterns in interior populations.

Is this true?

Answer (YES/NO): NO